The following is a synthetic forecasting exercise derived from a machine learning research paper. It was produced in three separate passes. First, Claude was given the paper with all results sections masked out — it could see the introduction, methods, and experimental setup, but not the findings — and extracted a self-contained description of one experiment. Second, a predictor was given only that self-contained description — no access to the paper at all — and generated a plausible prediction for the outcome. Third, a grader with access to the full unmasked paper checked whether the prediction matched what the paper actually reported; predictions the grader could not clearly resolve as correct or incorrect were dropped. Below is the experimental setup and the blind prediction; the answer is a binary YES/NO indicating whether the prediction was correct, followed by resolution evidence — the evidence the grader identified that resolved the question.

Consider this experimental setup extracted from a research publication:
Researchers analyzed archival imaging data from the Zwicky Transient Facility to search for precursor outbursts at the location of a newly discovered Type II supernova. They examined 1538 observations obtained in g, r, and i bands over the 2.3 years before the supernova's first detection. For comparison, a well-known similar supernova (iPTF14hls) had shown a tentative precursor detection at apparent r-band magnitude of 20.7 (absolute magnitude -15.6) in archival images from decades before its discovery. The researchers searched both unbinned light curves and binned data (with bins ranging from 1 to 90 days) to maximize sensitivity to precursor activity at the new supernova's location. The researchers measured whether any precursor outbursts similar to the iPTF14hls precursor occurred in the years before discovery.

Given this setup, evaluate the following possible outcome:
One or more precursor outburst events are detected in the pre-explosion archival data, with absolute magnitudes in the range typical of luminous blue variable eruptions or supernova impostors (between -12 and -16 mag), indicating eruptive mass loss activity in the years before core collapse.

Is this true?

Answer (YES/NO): NO